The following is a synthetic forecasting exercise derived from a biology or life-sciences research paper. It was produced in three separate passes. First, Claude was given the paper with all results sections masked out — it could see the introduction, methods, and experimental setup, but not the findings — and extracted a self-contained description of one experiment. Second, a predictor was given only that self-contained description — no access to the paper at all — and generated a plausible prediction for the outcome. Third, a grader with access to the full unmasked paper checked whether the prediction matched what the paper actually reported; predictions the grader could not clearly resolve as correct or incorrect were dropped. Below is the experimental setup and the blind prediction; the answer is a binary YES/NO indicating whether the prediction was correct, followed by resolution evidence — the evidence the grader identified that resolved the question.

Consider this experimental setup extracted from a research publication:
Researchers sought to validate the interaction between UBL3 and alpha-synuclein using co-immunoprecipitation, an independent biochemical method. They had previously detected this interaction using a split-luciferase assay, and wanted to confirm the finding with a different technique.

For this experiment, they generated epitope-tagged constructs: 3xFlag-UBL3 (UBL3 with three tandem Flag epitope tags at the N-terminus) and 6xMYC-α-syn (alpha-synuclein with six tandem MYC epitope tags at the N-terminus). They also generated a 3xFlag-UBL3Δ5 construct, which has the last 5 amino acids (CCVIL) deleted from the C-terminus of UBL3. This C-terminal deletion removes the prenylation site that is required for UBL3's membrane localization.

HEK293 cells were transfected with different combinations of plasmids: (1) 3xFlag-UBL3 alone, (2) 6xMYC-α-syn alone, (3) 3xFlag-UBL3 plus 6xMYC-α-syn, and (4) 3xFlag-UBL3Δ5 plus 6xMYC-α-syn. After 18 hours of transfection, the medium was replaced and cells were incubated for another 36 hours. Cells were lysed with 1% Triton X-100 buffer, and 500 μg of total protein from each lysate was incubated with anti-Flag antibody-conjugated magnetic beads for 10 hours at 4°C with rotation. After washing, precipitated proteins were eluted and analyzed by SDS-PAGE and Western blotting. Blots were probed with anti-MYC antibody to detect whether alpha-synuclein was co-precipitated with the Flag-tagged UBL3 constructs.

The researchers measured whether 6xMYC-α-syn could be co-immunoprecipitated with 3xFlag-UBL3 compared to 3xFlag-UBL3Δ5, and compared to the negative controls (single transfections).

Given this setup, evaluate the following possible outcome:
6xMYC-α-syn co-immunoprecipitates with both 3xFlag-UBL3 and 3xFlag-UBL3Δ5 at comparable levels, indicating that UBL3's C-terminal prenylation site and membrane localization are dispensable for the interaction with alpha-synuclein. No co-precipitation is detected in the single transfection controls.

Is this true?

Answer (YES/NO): NO